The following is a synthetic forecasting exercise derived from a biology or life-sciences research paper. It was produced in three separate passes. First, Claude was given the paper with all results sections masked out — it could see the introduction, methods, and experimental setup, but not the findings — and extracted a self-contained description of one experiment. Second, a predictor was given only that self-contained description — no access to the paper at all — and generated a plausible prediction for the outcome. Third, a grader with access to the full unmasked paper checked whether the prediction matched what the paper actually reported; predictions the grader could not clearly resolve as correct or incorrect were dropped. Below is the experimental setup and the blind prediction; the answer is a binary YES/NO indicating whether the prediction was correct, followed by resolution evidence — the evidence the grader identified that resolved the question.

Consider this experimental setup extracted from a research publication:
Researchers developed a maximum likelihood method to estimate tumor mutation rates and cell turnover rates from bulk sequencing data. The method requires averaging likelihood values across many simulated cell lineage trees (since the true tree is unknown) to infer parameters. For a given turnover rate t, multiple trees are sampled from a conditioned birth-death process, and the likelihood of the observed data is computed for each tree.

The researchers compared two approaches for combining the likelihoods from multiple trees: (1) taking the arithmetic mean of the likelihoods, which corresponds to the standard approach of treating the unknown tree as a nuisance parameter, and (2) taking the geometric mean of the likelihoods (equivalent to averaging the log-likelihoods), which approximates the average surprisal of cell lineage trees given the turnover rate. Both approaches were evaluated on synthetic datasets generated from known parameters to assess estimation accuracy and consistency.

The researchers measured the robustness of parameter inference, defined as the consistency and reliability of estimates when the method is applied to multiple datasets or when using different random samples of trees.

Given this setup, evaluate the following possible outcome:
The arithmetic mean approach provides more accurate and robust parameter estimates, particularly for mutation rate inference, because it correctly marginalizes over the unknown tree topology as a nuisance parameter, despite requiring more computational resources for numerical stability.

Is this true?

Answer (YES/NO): NO